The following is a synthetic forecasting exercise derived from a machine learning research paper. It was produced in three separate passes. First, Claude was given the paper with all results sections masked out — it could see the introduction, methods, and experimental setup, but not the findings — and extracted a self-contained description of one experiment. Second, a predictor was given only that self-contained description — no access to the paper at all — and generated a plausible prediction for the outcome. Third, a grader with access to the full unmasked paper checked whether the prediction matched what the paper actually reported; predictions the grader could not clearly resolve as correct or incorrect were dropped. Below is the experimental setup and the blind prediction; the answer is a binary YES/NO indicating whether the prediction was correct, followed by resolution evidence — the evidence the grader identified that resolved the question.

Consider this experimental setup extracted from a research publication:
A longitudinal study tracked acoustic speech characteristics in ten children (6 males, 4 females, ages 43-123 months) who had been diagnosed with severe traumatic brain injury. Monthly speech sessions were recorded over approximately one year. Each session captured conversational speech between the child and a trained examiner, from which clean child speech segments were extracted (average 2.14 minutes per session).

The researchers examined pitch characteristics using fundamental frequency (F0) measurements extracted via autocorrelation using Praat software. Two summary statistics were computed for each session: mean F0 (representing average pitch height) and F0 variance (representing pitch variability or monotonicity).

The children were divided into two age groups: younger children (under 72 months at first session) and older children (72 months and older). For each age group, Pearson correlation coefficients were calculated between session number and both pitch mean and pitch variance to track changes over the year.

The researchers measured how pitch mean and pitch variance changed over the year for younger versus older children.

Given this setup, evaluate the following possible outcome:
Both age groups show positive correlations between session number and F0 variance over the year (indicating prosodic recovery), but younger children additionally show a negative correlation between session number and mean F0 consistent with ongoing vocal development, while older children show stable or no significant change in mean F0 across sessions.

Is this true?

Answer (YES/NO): NO